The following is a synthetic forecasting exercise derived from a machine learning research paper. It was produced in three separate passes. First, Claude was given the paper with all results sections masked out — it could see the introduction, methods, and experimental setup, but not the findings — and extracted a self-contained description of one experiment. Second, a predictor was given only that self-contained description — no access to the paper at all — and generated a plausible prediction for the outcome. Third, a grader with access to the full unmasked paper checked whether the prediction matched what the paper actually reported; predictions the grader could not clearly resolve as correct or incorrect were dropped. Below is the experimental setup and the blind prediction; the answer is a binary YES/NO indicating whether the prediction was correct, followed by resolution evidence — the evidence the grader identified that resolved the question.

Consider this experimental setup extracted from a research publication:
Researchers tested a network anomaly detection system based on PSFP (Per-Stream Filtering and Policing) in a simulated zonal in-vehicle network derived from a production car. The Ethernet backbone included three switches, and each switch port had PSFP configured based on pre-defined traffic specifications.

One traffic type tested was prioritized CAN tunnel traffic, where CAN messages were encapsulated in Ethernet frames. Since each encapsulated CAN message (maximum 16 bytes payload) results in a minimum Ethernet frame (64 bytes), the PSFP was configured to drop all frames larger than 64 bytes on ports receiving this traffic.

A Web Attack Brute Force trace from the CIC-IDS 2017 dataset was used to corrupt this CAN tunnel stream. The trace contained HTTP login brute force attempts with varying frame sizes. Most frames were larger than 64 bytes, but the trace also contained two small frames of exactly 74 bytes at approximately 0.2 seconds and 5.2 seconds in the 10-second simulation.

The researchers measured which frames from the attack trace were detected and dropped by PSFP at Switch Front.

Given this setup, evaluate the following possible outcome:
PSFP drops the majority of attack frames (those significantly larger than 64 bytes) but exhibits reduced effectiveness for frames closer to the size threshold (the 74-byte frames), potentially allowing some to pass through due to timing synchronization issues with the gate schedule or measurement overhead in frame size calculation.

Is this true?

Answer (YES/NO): NO